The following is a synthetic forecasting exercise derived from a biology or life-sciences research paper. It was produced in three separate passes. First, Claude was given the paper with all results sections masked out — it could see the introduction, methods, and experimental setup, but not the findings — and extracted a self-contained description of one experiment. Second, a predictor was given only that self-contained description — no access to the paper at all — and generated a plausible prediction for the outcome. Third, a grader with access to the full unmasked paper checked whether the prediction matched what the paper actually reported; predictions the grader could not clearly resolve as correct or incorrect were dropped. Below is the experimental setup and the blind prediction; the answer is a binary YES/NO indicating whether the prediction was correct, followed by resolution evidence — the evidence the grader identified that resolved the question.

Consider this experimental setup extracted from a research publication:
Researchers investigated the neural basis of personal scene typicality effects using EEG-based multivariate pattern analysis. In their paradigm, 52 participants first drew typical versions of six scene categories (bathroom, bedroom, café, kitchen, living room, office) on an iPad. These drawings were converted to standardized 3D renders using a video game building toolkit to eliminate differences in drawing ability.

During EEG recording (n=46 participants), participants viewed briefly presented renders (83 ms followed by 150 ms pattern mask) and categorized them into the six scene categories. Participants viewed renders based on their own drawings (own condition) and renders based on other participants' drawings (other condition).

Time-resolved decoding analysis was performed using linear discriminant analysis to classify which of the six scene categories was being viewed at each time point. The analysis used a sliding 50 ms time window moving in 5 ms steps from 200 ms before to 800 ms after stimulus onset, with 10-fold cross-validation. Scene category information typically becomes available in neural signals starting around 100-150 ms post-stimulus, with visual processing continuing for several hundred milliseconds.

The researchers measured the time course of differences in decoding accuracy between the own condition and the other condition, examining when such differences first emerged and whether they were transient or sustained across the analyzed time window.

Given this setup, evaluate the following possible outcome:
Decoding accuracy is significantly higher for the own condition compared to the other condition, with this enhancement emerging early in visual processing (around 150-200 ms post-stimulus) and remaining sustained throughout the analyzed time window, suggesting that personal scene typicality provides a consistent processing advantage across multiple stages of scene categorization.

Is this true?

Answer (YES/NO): NO